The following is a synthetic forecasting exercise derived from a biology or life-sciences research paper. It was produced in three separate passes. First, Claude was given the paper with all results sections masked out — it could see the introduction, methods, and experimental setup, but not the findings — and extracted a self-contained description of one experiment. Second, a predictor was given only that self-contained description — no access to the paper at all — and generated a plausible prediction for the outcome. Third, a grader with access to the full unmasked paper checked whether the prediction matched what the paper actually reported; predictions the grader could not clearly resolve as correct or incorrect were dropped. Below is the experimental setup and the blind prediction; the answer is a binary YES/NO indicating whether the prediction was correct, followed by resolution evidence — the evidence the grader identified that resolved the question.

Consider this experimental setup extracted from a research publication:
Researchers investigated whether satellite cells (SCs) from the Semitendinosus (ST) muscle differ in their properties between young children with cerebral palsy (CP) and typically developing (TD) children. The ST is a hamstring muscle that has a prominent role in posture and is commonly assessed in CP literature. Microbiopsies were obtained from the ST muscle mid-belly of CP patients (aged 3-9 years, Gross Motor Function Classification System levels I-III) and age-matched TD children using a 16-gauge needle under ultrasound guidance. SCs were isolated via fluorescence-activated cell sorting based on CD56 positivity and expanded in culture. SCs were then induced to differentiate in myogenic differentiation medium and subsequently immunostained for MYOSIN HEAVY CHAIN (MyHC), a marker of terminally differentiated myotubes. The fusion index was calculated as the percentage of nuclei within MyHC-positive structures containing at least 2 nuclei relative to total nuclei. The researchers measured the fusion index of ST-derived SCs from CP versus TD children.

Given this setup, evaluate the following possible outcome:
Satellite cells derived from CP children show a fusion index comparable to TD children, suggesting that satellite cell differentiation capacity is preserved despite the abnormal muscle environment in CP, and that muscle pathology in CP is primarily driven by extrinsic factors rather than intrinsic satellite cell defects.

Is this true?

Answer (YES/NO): NO